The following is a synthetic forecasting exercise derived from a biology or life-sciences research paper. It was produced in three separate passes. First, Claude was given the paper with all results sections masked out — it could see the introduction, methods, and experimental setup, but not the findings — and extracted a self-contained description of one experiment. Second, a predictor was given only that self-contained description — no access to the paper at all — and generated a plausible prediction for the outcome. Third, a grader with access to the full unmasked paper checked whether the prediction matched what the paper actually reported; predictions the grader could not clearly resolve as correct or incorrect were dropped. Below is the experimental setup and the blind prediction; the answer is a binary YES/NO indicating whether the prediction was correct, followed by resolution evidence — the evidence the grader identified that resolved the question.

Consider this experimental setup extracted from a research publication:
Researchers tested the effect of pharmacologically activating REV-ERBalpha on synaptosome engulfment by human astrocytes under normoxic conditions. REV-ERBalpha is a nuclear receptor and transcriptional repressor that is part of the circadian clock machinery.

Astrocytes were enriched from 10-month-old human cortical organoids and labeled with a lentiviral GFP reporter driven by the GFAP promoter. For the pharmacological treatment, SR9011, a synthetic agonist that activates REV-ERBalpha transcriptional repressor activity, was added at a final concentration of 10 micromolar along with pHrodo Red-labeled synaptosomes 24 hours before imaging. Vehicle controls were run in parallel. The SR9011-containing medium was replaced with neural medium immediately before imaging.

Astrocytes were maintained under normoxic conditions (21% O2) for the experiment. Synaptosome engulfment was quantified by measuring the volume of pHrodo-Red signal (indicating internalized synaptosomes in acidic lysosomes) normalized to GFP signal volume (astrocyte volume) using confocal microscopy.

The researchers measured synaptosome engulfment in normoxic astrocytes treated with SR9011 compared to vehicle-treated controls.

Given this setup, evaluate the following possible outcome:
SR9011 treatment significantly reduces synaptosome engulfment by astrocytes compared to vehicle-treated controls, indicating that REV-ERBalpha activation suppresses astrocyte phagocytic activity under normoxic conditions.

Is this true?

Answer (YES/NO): YES